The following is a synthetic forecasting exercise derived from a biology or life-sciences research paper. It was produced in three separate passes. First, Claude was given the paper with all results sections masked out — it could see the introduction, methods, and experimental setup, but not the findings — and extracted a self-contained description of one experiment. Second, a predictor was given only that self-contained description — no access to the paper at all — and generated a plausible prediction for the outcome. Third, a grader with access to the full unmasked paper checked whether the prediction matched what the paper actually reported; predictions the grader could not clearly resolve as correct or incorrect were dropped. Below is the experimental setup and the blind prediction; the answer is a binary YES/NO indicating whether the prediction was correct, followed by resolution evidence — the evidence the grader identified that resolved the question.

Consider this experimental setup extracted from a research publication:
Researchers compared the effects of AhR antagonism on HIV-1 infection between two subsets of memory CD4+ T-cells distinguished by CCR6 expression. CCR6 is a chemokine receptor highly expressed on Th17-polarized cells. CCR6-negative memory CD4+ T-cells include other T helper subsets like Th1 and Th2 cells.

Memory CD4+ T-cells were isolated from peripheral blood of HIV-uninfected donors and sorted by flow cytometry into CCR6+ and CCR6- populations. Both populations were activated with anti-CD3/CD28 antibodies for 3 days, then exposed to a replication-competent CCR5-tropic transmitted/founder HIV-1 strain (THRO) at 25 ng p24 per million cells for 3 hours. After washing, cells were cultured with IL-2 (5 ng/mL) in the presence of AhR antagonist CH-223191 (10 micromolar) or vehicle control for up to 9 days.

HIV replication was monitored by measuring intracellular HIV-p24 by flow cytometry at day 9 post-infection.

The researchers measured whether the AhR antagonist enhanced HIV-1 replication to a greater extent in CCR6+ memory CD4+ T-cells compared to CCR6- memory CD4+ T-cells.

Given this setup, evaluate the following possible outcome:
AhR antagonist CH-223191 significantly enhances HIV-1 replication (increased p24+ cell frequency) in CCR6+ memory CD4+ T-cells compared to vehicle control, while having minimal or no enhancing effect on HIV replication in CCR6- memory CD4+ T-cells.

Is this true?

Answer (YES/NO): YES